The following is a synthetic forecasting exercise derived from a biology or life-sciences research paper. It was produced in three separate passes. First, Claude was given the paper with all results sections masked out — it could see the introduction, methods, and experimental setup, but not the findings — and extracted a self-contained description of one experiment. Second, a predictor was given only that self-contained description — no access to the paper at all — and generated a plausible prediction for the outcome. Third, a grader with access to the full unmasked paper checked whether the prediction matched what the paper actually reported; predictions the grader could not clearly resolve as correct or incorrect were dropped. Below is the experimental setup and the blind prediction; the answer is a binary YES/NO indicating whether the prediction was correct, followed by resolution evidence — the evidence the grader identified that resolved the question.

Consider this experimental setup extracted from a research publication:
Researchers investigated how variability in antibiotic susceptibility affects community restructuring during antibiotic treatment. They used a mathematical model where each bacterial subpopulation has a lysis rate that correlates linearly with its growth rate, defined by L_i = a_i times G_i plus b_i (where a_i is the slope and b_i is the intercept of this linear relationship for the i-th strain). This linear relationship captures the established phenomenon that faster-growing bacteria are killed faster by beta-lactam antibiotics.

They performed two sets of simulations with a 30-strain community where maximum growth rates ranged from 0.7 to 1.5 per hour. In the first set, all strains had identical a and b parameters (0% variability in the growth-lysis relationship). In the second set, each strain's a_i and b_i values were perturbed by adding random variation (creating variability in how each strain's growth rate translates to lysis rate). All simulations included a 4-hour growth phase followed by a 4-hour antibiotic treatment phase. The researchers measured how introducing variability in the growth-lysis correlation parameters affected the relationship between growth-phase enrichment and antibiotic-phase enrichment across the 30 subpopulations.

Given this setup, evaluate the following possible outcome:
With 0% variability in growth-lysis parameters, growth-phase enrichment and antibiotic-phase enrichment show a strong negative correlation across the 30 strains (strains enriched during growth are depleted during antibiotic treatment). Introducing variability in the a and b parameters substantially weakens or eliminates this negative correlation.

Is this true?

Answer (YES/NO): YES